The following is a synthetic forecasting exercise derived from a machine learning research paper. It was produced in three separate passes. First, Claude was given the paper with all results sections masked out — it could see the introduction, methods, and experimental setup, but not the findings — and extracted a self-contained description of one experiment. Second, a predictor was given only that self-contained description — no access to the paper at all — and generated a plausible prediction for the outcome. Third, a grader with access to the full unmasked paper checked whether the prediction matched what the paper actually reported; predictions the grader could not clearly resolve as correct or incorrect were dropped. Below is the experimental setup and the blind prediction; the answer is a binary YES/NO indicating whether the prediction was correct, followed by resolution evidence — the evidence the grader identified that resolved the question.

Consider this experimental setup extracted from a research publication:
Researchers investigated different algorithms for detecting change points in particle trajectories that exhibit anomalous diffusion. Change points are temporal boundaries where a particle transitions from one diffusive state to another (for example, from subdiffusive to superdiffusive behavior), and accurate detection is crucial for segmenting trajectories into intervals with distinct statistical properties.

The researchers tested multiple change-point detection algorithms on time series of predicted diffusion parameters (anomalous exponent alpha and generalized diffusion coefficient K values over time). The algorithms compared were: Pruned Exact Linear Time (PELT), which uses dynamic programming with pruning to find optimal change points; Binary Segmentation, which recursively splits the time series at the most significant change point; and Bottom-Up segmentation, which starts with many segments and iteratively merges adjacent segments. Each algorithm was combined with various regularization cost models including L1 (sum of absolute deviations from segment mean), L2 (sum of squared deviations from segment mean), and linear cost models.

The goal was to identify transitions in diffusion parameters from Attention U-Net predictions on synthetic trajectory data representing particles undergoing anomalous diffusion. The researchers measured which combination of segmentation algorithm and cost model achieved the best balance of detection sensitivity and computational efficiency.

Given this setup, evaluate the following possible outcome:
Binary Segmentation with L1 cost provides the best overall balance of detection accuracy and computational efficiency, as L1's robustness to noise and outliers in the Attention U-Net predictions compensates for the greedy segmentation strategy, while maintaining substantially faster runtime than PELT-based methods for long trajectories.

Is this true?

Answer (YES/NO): NO